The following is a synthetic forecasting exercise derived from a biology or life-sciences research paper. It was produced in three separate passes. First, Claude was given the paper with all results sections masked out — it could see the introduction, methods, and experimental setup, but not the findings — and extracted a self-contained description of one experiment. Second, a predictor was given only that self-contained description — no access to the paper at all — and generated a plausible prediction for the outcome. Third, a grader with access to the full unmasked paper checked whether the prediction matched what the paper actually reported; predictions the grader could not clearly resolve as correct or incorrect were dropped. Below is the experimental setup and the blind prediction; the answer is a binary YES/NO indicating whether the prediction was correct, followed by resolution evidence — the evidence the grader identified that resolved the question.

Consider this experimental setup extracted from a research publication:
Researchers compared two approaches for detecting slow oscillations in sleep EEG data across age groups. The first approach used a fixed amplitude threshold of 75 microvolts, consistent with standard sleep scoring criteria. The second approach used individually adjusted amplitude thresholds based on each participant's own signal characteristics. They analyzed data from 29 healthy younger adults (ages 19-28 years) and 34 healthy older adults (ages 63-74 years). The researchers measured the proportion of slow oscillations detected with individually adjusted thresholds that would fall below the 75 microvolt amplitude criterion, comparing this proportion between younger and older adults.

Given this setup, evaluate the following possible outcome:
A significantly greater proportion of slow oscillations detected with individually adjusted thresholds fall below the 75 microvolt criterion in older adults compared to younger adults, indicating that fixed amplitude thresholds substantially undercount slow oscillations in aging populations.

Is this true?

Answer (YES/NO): YES